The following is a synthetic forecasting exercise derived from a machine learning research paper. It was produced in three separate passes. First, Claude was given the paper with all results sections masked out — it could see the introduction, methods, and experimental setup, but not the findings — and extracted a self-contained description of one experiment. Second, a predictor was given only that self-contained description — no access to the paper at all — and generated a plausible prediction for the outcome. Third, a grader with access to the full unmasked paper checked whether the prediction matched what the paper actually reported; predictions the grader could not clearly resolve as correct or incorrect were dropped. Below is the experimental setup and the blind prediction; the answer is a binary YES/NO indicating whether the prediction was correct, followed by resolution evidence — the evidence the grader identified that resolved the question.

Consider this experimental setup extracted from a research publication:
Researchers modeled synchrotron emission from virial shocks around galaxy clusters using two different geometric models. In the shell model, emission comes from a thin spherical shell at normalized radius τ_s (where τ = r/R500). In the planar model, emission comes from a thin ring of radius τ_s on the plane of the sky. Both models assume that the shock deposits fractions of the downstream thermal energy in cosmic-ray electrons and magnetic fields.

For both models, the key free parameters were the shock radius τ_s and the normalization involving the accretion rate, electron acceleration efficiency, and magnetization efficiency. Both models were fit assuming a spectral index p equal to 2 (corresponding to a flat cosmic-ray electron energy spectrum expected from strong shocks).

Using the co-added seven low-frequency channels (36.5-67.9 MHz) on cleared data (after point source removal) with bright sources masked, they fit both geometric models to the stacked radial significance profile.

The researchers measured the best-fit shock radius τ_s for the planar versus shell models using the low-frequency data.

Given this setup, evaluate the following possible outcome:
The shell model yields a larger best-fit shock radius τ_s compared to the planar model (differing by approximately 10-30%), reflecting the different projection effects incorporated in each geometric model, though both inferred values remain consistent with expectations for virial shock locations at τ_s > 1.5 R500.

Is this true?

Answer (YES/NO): YES